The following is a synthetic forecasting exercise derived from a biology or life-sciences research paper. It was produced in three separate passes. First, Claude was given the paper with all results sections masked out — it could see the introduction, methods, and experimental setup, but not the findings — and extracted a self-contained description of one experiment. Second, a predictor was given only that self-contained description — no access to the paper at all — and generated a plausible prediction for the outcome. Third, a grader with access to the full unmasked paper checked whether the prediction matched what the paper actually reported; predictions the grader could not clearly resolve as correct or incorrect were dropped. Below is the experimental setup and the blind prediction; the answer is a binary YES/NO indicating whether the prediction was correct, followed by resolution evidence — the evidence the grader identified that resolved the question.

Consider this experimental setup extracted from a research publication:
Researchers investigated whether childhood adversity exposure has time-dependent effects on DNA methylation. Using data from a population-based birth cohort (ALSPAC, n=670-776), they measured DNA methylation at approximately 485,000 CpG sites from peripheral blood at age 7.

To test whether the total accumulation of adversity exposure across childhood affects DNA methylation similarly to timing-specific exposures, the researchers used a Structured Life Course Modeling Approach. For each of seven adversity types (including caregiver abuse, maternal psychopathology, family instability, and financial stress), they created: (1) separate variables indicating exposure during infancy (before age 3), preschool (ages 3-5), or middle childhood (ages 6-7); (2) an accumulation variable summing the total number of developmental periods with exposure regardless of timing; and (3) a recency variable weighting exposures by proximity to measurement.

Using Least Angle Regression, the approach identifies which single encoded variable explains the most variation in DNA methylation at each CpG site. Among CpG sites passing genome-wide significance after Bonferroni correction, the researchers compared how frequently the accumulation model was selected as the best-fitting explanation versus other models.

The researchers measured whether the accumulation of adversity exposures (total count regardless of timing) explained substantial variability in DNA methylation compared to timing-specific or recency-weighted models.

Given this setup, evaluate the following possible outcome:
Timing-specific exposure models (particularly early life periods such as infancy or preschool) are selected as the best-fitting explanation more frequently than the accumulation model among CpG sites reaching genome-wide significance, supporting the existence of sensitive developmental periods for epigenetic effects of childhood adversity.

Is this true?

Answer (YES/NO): YES